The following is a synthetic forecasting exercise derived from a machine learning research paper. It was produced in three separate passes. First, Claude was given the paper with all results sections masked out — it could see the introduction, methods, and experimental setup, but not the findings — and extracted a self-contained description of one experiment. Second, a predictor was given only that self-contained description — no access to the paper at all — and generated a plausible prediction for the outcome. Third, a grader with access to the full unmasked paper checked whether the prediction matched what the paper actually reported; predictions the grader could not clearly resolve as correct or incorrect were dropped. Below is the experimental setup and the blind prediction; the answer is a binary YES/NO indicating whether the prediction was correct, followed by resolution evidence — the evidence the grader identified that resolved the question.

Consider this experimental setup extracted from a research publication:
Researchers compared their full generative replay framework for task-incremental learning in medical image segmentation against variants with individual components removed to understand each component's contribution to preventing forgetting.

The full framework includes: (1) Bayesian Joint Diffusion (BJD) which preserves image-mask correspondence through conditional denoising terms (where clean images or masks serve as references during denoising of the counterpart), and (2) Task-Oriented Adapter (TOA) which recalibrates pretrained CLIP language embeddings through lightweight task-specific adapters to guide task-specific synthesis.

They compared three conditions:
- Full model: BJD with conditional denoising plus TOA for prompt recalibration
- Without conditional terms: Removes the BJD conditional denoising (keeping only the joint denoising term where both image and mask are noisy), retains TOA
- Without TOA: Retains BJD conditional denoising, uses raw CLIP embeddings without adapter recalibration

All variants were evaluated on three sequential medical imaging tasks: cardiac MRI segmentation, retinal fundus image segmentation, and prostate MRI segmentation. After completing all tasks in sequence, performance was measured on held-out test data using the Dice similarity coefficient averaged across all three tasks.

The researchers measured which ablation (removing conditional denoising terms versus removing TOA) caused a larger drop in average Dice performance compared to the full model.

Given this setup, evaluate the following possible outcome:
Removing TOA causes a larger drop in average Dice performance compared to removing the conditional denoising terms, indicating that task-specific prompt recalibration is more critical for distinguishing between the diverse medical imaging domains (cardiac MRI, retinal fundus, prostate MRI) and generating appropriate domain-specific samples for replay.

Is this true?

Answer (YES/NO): NO